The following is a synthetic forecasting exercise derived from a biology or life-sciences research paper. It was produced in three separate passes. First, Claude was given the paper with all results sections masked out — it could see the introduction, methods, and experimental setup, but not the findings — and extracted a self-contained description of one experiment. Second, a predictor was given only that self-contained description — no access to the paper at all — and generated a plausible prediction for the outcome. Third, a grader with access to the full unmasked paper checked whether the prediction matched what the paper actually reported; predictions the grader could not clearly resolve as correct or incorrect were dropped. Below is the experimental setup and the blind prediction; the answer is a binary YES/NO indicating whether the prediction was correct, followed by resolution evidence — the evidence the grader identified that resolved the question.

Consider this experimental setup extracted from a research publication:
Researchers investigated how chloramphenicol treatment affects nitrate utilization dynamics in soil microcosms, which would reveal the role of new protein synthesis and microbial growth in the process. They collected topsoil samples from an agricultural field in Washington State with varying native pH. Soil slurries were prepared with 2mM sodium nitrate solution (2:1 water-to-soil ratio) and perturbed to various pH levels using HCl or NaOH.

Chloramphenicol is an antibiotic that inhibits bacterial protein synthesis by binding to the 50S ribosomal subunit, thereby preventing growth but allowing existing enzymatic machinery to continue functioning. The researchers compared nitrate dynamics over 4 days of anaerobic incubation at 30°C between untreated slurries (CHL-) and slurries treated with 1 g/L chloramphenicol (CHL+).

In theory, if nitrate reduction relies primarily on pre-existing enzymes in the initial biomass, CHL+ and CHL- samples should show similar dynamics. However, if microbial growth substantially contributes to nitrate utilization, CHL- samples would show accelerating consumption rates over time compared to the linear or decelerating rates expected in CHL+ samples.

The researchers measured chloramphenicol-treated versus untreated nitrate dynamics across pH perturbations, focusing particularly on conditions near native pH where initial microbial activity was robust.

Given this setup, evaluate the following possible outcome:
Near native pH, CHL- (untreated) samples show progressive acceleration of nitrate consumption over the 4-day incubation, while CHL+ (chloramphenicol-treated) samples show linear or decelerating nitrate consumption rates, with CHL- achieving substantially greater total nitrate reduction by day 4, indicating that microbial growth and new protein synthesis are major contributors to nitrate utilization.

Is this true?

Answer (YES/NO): NO